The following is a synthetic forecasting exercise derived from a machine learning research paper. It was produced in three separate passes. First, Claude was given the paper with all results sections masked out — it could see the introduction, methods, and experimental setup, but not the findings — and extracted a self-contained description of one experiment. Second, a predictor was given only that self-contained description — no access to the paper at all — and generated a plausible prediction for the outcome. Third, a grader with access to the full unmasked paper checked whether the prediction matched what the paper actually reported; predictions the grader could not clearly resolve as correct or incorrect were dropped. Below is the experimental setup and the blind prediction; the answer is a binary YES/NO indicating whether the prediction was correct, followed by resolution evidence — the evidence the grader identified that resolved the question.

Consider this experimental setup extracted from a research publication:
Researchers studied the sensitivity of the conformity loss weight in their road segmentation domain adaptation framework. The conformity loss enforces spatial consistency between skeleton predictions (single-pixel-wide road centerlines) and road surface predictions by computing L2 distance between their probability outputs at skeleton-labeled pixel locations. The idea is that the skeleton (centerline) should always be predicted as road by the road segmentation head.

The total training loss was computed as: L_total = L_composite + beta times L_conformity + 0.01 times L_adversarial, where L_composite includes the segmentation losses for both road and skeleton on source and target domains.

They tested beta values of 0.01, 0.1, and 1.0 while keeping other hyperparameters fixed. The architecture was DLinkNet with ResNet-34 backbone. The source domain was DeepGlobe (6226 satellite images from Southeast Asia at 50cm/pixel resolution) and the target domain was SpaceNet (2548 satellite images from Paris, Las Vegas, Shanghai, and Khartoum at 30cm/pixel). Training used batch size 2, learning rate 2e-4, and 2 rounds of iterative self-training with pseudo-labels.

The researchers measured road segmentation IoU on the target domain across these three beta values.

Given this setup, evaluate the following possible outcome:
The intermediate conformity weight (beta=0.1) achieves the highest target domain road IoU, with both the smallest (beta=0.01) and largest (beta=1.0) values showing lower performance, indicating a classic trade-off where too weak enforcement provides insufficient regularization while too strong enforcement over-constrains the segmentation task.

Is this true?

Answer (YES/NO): YES